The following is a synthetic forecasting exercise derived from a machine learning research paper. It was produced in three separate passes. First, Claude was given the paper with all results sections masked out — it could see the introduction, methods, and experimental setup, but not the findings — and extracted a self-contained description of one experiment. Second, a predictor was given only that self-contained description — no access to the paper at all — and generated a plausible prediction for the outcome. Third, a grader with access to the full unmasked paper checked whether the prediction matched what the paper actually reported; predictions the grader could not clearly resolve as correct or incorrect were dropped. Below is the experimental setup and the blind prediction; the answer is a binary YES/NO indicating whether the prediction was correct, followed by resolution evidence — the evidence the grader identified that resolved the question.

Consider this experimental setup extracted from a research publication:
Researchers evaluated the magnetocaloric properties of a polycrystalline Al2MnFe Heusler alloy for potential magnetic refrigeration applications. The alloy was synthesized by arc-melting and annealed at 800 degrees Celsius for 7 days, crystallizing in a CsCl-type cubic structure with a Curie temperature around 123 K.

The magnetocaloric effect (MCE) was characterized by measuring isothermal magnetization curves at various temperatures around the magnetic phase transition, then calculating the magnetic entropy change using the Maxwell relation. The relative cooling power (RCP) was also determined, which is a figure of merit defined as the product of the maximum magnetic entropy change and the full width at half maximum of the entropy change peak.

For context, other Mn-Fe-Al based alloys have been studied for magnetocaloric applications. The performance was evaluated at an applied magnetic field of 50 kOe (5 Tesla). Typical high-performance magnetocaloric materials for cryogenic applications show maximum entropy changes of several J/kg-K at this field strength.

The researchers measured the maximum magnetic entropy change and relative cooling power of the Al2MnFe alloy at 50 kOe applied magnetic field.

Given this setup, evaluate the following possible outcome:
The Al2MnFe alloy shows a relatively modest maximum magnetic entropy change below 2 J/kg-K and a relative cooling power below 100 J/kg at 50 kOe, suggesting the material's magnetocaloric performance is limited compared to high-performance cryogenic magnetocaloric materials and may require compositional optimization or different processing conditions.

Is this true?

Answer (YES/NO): NO